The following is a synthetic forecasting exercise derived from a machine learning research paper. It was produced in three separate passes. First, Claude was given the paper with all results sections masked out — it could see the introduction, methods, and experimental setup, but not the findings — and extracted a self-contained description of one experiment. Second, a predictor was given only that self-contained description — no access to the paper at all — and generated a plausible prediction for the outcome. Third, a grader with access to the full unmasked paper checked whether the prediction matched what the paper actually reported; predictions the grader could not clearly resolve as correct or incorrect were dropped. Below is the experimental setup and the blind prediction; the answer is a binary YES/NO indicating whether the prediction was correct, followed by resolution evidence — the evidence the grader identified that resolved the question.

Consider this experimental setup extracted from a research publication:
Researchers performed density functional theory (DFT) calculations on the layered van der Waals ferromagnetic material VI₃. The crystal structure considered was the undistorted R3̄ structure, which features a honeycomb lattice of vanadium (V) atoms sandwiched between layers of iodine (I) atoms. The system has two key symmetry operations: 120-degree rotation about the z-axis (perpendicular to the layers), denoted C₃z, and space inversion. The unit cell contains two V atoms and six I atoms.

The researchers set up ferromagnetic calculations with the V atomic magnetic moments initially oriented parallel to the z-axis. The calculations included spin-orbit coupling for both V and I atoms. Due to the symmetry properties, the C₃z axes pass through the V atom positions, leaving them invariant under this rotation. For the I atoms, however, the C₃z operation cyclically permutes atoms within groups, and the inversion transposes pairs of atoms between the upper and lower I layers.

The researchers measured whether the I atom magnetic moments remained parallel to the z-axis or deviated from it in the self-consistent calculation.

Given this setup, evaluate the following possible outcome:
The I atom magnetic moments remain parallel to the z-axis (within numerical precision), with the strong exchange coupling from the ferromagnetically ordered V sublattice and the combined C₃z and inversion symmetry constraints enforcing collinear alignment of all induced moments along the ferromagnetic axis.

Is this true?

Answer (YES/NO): NO